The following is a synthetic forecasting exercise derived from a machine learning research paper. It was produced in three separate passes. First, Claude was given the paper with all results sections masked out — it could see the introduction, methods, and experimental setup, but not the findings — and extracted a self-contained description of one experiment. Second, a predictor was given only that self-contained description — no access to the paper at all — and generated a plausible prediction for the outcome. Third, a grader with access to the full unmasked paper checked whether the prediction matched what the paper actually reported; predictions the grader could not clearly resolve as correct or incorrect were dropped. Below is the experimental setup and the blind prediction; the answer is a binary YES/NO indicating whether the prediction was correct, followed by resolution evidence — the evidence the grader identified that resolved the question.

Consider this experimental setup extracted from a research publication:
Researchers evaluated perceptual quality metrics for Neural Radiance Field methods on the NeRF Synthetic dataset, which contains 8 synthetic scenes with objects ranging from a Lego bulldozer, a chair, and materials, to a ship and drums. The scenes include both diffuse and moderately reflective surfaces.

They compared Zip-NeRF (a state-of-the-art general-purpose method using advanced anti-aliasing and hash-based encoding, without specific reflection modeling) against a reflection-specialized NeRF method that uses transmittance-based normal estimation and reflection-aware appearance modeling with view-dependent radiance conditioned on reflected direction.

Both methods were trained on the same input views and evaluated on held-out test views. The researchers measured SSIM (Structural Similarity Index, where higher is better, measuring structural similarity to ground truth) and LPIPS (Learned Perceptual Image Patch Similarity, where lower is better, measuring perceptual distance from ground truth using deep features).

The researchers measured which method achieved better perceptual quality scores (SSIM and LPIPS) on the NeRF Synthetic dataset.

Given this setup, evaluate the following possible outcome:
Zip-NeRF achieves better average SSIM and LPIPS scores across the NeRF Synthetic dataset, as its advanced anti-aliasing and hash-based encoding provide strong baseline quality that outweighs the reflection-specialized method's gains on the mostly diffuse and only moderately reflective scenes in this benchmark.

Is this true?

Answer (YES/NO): YES